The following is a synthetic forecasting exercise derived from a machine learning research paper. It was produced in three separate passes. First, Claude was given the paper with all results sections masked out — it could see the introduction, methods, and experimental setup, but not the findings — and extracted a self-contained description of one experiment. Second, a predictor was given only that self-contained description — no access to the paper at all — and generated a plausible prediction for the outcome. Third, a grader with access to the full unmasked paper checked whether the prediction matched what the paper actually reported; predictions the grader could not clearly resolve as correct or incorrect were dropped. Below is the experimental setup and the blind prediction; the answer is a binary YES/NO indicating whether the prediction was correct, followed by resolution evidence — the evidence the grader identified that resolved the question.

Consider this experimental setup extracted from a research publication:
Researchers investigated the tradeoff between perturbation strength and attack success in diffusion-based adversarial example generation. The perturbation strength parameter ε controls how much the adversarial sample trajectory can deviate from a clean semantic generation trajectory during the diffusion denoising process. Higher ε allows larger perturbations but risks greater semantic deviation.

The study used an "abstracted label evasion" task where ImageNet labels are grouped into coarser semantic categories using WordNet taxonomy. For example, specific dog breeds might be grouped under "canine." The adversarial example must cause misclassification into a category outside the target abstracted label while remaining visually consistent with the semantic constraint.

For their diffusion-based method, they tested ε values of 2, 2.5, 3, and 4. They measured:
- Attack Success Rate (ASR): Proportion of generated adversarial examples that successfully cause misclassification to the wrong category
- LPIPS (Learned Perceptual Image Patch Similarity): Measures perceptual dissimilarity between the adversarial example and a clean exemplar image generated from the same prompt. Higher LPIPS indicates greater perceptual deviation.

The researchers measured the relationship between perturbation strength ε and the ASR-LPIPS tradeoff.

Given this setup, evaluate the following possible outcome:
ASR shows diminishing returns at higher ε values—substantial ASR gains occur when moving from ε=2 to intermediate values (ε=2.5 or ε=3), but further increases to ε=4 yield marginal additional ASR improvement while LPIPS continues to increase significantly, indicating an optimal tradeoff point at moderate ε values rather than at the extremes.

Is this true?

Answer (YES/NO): NO